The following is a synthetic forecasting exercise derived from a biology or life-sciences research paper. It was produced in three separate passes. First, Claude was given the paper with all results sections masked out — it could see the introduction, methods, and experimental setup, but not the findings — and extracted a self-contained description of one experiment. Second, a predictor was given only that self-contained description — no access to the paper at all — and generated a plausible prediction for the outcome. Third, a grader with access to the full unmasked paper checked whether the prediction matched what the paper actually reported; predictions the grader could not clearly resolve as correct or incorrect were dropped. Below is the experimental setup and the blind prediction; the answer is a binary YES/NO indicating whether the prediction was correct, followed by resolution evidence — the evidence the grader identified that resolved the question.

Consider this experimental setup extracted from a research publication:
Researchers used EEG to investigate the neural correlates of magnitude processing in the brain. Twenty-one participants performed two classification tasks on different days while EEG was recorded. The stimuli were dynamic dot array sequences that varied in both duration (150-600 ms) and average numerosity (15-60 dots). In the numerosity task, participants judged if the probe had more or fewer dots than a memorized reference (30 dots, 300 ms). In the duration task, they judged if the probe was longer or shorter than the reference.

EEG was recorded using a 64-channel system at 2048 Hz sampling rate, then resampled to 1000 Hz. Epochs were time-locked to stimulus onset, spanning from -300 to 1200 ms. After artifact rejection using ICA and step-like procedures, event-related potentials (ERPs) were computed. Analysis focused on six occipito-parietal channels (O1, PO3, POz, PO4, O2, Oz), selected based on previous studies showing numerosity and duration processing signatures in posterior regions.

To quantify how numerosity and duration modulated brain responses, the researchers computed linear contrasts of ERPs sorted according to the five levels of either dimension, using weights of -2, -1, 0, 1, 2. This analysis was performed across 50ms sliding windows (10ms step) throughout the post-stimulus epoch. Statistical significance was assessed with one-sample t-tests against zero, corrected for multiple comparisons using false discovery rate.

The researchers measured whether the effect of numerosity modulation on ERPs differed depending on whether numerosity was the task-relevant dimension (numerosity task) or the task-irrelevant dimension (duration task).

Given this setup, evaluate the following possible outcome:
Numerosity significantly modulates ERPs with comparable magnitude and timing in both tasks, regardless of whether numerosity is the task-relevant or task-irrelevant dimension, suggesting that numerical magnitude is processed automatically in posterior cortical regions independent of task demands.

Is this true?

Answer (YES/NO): YES